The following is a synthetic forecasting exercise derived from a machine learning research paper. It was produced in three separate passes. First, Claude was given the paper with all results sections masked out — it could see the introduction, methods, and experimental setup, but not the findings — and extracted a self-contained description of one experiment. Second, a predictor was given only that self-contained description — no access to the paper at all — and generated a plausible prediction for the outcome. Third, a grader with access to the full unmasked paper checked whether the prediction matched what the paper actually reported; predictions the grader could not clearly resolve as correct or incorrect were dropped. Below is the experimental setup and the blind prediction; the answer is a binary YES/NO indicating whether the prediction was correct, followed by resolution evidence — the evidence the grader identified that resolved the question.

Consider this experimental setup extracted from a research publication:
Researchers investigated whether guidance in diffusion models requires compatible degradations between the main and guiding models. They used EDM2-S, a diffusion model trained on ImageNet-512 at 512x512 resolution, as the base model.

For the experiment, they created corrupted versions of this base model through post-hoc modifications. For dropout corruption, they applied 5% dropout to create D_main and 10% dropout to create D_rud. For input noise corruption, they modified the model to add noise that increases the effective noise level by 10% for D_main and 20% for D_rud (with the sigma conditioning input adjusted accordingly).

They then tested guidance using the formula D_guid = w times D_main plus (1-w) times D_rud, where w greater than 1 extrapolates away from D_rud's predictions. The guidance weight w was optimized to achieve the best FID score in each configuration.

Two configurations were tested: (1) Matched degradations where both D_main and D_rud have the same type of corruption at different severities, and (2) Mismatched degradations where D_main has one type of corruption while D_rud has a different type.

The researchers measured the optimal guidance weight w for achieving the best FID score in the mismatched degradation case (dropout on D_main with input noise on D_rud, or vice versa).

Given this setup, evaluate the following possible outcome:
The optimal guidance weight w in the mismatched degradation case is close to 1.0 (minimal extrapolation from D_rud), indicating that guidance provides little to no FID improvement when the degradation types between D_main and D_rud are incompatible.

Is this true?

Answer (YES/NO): YES